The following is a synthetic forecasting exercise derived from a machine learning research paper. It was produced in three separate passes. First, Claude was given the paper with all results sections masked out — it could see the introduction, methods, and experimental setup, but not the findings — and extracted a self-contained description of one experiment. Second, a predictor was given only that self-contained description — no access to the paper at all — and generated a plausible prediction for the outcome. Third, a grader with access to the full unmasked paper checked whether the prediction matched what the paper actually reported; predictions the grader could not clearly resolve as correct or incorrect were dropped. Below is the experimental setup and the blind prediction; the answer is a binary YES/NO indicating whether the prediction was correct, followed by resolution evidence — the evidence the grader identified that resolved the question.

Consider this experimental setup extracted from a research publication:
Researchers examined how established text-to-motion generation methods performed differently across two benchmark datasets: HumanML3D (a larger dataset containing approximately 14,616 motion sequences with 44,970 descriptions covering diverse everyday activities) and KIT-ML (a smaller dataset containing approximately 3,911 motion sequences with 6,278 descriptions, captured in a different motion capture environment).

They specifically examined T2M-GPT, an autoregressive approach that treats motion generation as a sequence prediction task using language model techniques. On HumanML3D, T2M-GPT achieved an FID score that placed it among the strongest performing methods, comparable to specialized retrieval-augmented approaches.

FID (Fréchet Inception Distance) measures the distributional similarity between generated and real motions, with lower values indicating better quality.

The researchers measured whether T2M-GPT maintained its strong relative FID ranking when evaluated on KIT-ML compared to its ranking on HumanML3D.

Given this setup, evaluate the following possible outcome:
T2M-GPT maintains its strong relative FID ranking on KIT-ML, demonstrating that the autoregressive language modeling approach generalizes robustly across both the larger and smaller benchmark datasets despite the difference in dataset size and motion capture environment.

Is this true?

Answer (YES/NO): NO